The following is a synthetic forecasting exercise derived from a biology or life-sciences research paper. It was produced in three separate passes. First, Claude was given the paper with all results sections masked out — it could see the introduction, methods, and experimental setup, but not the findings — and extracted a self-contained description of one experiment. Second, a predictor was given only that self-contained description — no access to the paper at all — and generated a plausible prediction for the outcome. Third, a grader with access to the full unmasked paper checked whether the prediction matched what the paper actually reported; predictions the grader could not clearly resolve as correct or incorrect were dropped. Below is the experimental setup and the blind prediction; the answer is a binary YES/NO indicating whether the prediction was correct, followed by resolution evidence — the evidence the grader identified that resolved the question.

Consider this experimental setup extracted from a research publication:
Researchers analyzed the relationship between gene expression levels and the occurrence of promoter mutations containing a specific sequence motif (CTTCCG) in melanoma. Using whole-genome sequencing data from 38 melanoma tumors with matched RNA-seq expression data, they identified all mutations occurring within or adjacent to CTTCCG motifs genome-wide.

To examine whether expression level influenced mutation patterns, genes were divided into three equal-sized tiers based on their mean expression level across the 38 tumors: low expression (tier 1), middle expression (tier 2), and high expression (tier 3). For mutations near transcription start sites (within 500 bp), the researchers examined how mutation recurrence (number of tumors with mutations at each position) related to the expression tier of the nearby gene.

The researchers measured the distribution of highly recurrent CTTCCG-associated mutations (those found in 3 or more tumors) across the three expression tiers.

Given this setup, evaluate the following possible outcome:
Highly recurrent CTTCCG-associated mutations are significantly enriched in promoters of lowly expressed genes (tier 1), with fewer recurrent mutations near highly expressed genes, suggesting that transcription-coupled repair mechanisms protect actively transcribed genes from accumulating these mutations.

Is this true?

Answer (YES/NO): NO